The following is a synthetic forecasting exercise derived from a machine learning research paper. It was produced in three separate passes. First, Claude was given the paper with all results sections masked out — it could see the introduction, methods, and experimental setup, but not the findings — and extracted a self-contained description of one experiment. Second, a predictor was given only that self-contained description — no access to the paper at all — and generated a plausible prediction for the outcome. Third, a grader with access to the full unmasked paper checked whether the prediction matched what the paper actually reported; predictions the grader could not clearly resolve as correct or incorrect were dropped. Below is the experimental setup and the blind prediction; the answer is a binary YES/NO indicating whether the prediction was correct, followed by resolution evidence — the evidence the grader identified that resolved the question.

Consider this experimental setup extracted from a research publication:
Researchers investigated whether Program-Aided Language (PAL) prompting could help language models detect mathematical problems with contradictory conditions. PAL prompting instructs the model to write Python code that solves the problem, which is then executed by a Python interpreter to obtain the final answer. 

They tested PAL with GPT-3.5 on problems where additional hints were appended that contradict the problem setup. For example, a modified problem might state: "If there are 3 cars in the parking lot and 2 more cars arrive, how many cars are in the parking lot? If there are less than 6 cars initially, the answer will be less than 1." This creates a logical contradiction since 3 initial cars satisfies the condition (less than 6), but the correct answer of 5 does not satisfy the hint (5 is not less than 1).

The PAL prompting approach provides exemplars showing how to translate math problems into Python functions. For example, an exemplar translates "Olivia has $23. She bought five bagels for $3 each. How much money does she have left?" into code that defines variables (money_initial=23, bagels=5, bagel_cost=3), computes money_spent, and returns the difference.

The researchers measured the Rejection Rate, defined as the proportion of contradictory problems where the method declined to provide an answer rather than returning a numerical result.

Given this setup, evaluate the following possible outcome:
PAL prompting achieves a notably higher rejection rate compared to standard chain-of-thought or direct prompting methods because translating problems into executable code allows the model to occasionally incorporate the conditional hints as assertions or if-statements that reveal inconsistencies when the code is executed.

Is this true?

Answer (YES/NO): NO